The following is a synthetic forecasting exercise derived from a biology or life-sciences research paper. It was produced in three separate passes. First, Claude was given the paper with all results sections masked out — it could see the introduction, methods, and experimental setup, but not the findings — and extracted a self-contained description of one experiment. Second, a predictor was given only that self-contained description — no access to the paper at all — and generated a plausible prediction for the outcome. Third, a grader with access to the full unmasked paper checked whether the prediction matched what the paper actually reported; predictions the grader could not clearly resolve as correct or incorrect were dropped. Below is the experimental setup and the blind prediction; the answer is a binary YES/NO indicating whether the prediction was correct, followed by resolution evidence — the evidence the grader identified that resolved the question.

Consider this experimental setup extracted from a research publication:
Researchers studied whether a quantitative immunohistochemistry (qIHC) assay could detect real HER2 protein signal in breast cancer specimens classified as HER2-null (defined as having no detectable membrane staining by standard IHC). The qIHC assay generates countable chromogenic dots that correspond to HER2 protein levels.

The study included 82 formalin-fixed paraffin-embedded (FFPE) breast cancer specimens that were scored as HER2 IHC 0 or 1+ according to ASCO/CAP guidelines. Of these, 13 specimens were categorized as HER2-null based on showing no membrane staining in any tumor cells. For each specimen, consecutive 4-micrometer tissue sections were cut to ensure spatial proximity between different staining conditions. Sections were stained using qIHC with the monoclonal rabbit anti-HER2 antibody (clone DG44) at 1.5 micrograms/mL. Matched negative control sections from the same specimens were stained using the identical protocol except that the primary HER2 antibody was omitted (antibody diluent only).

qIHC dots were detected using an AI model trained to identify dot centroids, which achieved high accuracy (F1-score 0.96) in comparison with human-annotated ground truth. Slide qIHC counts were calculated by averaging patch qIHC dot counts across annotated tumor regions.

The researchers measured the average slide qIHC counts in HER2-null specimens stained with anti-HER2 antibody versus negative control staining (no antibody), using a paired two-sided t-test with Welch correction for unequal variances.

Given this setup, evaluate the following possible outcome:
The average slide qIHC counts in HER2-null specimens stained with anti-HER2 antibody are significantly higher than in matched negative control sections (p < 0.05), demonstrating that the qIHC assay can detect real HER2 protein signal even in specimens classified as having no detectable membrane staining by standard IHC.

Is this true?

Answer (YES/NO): YES